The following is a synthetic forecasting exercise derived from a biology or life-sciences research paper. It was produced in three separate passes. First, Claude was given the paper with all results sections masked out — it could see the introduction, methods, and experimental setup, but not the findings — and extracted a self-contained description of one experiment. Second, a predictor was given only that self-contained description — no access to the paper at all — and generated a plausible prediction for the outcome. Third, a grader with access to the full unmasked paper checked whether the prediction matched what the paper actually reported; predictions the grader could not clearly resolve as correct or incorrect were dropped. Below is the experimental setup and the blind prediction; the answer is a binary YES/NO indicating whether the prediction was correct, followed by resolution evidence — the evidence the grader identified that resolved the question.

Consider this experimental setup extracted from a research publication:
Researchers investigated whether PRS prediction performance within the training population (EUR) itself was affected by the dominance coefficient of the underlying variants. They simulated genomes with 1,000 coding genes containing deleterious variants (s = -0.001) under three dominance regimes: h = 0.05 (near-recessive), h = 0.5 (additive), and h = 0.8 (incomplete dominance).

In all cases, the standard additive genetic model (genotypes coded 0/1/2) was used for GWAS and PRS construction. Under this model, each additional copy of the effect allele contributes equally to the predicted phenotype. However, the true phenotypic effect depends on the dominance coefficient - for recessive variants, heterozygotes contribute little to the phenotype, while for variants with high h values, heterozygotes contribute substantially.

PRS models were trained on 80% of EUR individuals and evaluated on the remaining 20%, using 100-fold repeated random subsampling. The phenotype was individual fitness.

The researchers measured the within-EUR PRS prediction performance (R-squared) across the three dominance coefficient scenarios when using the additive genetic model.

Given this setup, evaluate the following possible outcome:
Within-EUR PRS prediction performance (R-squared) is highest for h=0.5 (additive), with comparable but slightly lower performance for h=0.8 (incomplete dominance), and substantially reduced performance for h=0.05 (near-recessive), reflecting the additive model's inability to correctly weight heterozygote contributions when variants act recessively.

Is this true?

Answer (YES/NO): YES